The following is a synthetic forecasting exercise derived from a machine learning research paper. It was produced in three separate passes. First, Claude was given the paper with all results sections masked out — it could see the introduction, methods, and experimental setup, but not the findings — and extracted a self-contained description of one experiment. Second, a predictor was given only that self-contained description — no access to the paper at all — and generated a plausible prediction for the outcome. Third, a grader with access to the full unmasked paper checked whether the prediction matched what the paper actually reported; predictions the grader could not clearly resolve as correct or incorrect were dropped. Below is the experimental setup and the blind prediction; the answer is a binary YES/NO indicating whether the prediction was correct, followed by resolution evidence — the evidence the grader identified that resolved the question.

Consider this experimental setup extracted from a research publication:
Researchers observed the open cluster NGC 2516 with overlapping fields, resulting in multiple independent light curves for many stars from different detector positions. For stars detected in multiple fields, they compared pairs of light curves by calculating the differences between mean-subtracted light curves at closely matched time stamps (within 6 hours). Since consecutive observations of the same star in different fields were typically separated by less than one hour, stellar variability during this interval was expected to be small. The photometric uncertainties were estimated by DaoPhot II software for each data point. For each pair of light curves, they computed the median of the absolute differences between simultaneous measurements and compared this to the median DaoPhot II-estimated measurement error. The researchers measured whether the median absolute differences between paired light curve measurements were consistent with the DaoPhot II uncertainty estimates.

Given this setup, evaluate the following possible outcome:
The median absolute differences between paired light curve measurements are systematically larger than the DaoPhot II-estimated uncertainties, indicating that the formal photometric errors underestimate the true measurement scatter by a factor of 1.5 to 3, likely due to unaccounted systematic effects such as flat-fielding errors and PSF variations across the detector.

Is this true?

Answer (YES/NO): NO